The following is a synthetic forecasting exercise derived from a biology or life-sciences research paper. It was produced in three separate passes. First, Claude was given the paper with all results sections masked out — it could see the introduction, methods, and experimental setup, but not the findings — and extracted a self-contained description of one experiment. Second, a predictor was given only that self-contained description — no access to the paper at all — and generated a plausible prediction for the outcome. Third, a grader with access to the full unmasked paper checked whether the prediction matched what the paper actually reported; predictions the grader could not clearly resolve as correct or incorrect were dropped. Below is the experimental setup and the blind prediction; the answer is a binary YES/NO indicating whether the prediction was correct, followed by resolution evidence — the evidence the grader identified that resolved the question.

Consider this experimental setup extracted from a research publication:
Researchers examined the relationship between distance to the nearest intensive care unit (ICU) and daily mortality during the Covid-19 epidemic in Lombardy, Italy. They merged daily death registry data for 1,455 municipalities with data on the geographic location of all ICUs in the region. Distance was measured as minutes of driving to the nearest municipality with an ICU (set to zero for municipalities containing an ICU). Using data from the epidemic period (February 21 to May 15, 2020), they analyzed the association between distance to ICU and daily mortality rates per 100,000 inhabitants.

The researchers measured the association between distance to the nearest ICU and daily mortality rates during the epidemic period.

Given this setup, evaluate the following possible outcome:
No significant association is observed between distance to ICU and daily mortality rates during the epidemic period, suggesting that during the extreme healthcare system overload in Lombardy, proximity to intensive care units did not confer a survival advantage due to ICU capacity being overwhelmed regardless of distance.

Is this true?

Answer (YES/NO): NO